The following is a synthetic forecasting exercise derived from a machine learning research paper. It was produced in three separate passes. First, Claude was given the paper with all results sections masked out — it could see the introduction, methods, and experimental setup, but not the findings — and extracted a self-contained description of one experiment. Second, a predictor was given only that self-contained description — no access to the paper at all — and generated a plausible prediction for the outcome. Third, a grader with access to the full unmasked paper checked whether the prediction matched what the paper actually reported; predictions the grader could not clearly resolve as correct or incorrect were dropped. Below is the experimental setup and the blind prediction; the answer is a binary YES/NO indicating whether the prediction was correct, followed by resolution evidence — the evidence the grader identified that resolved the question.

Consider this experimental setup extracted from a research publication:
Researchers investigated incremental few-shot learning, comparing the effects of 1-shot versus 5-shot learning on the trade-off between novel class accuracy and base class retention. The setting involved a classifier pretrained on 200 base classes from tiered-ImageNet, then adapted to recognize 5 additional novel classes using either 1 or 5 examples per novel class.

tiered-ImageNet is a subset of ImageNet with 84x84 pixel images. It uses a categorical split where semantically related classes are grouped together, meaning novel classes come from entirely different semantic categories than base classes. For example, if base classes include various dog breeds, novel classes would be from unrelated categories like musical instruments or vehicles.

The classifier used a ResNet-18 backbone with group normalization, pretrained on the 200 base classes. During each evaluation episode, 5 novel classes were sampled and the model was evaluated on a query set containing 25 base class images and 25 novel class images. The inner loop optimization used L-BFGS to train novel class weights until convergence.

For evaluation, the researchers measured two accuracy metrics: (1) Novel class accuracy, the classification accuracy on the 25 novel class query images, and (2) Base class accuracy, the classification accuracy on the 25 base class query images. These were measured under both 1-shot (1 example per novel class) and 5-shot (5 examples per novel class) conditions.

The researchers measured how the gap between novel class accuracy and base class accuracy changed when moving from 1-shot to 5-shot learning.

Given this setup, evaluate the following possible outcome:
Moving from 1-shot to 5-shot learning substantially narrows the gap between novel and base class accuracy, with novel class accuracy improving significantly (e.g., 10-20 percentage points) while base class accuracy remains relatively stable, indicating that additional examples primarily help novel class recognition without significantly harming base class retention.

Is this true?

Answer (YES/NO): NO